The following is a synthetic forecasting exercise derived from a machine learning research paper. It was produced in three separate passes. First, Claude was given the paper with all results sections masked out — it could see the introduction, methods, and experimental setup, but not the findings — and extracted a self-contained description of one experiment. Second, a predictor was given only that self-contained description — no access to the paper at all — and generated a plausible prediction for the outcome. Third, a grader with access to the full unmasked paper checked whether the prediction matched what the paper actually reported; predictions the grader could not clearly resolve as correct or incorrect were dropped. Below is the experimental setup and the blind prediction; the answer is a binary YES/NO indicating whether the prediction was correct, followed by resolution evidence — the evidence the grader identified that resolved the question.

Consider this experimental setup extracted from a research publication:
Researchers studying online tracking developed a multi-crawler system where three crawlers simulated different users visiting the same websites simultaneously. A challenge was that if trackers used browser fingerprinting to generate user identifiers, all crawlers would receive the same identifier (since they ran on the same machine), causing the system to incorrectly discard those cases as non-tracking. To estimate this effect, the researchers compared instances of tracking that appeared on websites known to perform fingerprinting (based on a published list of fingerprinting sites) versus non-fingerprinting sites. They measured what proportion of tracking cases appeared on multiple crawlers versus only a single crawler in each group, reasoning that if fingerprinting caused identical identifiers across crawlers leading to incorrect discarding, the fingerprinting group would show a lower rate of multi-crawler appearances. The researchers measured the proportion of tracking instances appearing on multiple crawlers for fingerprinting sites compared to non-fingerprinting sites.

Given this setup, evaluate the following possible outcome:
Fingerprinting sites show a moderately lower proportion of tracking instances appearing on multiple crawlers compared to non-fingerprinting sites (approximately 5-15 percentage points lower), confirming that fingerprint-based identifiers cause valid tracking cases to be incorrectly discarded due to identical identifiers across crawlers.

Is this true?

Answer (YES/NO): YES